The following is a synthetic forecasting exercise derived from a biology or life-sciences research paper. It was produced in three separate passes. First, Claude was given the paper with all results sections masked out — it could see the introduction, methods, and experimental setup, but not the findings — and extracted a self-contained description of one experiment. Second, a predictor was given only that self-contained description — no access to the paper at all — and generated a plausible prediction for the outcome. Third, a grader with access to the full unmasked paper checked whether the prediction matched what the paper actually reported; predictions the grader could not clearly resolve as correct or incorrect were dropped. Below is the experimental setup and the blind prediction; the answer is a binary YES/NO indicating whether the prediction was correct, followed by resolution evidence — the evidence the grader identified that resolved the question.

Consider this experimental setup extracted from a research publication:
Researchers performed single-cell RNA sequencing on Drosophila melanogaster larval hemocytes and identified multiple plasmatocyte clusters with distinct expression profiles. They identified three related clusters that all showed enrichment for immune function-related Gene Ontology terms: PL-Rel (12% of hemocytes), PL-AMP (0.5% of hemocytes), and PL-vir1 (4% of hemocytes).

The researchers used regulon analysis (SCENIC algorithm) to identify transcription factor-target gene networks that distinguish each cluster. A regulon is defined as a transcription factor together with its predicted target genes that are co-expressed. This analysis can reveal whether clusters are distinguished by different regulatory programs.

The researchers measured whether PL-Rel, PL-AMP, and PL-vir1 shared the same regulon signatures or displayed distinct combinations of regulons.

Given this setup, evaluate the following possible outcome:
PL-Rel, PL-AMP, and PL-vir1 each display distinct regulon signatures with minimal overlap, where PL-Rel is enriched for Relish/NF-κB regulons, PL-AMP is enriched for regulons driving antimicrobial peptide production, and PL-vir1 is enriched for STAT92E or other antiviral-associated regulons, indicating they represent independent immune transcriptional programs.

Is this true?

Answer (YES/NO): NO